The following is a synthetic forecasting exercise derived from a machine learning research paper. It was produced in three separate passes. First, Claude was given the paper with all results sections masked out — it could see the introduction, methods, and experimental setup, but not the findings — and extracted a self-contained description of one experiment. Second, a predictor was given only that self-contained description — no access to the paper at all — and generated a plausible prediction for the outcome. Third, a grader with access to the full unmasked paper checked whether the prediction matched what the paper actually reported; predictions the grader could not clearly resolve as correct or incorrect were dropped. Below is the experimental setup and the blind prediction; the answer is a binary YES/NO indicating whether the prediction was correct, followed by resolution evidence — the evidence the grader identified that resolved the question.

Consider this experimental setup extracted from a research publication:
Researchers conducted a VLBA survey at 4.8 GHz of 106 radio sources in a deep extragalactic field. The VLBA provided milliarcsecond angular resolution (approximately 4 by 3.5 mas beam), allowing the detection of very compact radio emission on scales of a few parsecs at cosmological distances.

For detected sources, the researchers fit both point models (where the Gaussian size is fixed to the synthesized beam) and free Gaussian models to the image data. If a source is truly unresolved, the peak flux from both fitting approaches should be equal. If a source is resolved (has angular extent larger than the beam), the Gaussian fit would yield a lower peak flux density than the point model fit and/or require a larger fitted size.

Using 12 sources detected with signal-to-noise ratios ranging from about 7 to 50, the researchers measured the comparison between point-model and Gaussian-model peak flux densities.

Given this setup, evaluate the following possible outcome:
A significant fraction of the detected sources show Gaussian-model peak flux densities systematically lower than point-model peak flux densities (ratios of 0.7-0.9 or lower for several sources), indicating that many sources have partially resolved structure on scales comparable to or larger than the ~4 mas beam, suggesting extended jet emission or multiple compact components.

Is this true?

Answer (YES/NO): NO